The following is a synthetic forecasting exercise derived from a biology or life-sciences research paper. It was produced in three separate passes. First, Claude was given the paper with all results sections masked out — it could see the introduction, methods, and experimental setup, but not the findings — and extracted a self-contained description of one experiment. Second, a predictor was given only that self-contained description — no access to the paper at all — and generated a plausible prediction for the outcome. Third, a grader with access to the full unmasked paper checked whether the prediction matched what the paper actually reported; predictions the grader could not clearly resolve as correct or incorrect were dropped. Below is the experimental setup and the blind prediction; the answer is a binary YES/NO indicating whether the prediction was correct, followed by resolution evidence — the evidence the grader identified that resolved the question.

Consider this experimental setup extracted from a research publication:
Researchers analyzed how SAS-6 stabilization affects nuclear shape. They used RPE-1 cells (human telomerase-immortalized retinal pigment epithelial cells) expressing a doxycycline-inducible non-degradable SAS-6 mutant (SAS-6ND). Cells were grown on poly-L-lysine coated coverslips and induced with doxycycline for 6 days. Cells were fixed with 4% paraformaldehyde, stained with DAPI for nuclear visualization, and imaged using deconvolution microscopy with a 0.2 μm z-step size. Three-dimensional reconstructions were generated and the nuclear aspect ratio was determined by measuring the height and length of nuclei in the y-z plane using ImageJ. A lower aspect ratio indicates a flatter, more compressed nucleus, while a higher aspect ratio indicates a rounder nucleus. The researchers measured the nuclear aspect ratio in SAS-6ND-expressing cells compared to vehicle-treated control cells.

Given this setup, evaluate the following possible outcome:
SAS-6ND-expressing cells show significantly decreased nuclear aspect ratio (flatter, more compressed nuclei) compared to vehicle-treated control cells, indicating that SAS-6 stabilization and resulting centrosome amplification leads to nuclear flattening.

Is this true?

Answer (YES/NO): YES